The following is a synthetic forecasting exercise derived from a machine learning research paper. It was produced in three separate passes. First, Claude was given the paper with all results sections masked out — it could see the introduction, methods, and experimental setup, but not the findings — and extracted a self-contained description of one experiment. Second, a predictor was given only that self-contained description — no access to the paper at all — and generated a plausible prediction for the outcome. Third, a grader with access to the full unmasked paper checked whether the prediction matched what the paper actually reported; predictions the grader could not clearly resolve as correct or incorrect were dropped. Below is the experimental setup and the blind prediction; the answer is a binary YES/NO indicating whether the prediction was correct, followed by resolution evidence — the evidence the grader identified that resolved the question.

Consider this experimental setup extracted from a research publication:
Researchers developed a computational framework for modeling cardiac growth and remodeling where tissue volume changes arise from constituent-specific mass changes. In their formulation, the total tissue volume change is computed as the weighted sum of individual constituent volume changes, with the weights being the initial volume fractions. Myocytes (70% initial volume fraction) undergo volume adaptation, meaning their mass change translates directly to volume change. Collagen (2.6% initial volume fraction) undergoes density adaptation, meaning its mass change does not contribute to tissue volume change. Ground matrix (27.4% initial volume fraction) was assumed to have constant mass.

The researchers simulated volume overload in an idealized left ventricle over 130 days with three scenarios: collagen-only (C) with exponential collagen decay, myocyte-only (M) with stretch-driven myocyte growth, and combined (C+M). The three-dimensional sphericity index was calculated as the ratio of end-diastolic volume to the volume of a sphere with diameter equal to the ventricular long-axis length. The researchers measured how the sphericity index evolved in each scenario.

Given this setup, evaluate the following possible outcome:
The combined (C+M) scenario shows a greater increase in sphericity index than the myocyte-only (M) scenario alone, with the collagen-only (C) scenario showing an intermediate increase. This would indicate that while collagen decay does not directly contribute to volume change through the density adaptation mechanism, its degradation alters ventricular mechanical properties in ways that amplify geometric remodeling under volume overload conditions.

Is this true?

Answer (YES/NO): NO